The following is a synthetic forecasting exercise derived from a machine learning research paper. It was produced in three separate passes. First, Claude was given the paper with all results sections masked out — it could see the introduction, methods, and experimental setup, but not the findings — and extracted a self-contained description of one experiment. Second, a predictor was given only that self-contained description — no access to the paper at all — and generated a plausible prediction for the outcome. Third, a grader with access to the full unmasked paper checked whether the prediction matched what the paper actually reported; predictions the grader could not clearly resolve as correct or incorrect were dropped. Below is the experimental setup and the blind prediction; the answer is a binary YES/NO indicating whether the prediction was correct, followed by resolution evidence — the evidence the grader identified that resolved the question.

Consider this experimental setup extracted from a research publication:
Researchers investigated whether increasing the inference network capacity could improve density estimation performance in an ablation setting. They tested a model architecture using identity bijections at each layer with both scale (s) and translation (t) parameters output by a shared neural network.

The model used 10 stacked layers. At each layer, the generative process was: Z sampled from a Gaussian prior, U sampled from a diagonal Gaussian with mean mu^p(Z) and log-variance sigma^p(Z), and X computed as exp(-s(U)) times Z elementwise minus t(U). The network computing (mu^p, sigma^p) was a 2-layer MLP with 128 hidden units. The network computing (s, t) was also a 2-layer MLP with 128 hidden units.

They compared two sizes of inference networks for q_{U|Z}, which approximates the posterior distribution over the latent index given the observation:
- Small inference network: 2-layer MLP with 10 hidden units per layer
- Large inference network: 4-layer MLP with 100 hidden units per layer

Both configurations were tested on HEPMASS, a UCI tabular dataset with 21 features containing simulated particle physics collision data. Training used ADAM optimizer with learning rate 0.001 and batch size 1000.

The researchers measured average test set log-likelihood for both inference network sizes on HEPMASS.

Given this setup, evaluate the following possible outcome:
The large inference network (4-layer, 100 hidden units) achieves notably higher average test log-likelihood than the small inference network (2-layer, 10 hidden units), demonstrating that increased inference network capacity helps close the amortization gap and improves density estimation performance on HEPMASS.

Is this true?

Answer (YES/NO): YES